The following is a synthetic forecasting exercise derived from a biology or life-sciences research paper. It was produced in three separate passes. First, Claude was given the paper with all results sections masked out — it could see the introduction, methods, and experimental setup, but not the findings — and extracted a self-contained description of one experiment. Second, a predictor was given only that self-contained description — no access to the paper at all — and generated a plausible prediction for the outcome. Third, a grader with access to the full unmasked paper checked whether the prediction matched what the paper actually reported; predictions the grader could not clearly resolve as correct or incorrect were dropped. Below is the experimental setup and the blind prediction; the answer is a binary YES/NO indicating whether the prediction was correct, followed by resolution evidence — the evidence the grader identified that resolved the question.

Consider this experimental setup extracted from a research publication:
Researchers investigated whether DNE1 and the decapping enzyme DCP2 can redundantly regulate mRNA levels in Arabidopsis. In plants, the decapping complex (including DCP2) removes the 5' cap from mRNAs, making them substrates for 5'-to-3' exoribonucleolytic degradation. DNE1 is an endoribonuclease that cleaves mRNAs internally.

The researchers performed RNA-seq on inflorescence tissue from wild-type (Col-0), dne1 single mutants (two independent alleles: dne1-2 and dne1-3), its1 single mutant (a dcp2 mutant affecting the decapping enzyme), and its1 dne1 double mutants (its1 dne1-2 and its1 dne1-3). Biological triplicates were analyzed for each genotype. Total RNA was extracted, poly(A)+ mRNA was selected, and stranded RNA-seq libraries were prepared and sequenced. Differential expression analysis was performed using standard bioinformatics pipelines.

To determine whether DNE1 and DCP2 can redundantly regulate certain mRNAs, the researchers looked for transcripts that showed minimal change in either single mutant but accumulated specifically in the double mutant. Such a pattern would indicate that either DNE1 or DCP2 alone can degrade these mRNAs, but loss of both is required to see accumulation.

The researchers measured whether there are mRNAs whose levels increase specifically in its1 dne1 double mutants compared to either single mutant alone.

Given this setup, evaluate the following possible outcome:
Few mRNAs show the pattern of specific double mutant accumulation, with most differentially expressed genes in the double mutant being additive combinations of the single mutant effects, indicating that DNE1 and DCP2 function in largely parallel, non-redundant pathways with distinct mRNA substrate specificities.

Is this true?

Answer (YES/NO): NO